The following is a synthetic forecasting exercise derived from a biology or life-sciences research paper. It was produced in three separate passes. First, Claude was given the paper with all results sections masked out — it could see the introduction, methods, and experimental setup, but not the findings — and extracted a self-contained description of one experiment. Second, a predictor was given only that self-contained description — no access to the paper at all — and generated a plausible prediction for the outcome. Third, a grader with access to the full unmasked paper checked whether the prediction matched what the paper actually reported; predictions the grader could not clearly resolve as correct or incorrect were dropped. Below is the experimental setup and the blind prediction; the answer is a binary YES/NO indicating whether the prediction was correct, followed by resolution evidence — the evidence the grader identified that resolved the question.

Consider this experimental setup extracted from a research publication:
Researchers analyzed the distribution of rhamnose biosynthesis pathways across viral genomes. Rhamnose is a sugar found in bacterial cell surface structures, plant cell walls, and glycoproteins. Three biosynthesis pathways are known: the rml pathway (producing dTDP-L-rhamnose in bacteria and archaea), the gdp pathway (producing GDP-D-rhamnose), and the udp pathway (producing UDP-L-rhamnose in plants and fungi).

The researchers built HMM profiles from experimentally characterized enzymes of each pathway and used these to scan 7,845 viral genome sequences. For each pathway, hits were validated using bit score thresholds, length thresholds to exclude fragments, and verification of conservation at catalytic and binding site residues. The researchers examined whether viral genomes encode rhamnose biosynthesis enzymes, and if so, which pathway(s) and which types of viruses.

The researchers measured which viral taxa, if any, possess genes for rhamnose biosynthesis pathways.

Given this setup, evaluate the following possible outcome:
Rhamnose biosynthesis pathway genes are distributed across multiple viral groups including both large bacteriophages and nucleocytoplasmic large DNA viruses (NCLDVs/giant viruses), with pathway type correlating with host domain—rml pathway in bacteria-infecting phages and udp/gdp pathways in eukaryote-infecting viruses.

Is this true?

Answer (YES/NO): NO